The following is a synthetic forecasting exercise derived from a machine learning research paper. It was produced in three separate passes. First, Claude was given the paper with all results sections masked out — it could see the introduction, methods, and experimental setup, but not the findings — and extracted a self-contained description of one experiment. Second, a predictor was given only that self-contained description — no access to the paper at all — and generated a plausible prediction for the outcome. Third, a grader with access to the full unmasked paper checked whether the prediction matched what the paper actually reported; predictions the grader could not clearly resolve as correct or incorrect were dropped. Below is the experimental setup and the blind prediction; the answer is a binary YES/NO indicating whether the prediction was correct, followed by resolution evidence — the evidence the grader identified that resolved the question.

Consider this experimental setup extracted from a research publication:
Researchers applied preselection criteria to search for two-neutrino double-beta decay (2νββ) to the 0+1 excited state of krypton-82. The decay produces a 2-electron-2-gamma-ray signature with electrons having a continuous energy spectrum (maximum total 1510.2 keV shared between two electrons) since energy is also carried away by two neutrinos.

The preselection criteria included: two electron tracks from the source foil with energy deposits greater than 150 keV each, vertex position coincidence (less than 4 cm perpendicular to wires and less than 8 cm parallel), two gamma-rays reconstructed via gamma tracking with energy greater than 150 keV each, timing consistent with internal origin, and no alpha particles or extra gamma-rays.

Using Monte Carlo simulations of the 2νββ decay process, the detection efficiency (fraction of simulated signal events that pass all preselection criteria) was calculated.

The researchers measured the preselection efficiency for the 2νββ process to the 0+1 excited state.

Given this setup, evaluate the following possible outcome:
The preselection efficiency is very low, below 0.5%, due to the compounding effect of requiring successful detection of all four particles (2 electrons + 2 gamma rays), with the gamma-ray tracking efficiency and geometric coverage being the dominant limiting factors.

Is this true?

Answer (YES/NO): YES